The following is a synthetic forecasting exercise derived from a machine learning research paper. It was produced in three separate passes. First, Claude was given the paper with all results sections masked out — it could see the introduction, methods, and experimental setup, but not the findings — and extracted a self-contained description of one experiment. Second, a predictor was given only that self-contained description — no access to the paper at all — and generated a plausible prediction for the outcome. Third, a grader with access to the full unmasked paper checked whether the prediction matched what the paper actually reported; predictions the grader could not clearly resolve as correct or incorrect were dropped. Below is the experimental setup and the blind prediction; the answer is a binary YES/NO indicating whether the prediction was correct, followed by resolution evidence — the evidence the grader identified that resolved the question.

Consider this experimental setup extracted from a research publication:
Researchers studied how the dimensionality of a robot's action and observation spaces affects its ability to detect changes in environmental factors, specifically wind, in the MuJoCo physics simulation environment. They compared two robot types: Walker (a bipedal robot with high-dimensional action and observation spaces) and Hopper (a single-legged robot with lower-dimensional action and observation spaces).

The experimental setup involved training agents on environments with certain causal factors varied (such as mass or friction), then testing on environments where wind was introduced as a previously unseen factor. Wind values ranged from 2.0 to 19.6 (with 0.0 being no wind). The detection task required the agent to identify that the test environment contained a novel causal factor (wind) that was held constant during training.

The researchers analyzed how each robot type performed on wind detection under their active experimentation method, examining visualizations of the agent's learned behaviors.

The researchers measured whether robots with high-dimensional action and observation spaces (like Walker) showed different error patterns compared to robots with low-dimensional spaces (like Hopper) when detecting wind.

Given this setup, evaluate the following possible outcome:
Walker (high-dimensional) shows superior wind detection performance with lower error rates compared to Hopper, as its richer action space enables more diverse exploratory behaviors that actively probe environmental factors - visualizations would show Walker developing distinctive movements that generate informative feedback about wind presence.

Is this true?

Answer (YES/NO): NO